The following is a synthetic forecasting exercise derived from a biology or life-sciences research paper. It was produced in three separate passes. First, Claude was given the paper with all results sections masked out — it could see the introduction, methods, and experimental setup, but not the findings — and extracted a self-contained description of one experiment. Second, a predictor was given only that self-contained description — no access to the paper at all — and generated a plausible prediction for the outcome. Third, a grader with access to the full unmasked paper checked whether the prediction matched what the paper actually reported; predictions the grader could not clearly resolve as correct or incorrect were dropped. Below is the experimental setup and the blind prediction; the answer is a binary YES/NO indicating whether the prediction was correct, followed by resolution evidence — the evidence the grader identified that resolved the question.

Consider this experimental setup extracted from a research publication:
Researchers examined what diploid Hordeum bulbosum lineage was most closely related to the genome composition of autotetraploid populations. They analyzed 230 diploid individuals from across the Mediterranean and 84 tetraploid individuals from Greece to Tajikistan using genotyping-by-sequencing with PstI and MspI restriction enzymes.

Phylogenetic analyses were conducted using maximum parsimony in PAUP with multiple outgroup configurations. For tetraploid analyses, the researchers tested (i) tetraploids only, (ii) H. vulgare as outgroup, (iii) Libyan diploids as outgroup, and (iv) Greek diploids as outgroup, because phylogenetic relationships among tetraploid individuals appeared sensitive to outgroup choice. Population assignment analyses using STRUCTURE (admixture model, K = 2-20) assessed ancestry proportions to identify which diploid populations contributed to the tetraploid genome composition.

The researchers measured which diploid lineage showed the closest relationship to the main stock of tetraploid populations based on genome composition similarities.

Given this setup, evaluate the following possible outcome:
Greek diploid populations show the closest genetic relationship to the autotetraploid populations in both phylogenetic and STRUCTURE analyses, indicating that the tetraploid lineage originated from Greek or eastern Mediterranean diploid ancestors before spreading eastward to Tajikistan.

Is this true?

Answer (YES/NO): NO